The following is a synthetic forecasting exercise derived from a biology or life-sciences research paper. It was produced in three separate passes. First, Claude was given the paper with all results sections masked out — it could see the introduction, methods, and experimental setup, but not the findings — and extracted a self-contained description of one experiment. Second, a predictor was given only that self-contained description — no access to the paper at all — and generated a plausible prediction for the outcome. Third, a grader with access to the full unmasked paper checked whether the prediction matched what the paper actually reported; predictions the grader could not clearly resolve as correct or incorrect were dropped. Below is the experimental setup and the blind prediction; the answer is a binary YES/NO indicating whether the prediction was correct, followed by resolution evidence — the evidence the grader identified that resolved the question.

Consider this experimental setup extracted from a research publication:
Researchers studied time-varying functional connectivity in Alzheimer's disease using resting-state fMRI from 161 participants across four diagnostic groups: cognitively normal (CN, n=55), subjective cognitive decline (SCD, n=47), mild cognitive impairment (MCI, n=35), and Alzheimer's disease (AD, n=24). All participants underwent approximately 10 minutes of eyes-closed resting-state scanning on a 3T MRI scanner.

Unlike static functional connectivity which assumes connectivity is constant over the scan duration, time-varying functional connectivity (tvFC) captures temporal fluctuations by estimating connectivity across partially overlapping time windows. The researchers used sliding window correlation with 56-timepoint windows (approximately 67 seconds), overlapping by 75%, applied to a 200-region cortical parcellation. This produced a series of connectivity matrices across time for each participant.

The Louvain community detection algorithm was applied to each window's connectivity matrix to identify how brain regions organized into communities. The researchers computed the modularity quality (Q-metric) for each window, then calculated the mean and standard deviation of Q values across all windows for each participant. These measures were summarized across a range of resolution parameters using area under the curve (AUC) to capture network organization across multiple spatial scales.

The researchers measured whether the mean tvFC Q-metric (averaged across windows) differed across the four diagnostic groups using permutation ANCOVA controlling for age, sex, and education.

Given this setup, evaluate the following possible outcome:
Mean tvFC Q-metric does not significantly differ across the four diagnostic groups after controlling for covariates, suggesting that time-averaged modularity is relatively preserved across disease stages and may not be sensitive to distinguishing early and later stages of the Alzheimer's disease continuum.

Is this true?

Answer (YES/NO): YES